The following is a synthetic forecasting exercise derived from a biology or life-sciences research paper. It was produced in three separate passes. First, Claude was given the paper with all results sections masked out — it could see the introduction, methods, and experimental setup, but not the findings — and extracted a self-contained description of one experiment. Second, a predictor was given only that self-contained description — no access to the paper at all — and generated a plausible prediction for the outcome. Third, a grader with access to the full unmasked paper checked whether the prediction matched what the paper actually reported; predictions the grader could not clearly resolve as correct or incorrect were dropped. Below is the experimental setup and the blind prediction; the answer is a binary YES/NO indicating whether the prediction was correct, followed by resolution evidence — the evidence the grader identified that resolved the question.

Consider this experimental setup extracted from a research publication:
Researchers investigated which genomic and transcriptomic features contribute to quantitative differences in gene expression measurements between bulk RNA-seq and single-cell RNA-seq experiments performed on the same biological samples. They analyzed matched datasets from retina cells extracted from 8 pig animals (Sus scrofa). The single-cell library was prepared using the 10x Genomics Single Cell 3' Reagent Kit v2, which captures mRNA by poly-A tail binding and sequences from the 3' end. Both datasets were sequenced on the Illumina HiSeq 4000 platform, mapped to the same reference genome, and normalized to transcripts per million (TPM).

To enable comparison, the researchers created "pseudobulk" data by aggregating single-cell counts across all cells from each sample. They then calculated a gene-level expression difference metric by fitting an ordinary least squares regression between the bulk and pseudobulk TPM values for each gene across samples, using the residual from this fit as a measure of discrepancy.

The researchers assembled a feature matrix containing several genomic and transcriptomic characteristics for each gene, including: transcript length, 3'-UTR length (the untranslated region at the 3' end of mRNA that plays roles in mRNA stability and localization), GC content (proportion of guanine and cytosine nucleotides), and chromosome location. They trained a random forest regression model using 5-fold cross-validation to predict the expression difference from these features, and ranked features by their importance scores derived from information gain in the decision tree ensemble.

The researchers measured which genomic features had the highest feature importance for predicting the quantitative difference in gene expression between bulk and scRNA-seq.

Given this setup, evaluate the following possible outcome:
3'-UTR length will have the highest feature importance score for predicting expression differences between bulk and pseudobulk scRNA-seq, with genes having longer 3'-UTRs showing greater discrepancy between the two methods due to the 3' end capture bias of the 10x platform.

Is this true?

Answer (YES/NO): NO